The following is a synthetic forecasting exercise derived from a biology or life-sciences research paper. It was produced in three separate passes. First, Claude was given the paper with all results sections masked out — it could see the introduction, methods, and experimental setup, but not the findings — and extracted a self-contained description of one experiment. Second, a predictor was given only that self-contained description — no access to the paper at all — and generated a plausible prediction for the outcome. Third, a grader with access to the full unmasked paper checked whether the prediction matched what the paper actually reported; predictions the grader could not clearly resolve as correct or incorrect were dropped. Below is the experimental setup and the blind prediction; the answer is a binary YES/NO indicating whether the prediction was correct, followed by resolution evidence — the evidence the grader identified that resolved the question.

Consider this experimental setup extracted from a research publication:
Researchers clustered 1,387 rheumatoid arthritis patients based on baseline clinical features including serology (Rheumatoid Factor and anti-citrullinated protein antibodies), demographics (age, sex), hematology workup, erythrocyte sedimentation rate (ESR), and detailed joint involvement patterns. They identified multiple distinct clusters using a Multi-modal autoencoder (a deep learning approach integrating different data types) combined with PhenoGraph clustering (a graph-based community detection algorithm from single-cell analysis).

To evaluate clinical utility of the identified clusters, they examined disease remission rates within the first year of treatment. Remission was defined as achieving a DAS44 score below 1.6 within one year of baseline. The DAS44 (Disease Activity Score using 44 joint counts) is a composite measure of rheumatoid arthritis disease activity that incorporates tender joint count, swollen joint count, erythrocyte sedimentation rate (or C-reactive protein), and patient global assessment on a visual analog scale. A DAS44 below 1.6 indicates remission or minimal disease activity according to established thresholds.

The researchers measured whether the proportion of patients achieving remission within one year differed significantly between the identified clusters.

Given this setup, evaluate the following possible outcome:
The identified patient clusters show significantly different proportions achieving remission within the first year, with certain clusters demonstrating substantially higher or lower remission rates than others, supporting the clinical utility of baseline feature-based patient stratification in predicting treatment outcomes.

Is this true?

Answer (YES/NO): YES